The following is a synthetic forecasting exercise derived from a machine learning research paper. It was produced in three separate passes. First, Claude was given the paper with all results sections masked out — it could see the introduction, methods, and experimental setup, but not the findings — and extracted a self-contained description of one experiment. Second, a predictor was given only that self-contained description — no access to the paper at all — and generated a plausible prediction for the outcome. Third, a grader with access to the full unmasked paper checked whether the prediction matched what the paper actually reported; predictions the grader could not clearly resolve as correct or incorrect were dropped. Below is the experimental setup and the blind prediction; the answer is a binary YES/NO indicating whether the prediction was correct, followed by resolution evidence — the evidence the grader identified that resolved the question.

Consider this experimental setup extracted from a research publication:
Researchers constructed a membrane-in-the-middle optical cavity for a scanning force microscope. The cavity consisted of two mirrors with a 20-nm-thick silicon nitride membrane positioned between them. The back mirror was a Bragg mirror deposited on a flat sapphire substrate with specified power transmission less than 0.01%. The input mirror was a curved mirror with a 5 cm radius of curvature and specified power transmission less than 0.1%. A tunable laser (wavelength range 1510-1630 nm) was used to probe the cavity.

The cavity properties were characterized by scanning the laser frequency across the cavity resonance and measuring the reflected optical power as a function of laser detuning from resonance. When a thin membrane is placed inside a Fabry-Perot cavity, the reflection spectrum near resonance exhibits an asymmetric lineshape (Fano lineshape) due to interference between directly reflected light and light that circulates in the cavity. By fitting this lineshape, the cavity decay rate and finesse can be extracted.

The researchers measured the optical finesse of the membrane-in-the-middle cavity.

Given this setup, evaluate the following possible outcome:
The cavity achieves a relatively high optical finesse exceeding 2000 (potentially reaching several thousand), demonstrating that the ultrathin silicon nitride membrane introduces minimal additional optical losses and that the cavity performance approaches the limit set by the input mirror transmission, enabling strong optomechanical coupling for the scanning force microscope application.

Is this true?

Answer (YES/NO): YES